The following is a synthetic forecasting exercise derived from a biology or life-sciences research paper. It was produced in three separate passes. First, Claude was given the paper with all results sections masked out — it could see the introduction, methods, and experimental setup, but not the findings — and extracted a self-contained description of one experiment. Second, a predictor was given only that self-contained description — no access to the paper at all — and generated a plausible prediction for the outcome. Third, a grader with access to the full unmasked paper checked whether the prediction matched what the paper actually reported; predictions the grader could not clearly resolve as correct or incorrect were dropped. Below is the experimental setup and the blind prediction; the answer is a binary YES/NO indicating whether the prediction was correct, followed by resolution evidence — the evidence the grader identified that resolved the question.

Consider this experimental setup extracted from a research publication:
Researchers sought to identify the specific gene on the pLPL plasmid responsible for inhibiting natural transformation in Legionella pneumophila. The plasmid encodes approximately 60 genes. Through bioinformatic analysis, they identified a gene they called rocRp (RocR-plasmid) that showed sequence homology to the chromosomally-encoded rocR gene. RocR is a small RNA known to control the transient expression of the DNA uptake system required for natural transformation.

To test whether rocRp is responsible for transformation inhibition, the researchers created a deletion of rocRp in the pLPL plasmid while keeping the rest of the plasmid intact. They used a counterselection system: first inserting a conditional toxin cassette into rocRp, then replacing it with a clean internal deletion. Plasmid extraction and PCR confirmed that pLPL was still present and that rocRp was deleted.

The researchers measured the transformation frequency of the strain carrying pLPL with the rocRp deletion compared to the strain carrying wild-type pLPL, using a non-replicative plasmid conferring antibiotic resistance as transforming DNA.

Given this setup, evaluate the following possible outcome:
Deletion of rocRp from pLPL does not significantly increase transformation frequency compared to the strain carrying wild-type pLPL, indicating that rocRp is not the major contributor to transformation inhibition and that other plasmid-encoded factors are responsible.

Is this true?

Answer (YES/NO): NO